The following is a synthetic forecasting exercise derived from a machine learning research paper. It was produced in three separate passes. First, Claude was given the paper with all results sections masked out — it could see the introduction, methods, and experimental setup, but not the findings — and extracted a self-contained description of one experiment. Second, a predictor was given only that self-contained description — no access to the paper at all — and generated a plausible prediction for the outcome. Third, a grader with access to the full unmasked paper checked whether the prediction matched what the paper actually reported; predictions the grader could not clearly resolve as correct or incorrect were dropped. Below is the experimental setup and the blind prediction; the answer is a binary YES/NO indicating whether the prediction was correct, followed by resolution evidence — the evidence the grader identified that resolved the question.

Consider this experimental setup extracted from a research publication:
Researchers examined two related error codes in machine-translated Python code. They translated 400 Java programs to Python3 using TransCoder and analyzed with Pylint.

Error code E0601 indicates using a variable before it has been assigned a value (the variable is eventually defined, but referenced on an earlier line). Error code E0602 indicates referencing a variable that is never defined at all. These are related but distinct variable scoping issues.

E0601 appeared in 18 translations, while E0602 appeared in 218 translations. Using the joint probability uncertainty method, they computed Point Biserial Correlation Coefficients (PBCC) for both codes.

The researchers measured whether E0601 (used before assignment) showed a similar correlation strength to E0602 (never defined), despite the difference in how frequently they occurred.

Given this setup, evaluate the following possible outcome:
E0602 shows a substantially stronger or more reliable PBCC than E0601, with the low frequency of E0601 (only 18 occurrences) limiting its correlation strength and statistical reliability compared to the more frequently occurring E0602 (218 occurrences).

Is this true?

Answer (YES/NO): YES